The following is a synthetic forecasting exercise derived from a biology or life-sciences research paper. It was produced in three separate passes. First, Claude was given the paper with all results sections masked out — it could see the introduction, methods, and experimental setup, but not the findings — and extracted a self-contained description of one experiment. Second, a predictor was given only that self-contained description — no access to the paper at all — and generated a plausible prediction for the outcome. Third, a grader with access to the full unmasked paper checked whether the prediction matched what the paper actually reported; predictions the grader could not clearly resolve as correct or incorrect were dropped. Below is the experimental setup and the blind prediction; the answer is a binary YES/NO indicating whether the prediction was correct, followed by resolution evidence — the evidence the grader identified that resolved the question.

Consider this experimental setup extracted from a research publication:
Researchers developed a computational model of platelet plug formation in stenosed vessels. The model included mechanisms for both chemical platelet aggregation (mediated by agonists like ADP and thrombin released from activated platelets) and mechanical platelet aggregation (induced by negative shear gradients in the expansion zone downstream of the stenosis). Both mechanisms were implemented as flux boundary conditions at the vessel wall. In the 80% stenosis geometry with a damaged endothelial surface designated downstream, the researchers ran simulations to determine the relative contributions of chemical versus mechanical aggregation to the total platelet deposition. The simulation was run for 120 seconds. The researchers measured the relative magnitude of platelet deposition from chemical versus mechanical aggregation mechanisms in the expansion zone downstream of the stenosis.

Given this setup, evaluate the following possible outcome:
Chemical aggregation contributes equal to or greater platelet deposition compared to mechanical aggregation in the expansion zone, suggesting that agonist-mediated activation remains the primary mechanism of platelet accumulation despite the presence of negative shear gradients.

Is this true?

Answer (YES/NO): NO